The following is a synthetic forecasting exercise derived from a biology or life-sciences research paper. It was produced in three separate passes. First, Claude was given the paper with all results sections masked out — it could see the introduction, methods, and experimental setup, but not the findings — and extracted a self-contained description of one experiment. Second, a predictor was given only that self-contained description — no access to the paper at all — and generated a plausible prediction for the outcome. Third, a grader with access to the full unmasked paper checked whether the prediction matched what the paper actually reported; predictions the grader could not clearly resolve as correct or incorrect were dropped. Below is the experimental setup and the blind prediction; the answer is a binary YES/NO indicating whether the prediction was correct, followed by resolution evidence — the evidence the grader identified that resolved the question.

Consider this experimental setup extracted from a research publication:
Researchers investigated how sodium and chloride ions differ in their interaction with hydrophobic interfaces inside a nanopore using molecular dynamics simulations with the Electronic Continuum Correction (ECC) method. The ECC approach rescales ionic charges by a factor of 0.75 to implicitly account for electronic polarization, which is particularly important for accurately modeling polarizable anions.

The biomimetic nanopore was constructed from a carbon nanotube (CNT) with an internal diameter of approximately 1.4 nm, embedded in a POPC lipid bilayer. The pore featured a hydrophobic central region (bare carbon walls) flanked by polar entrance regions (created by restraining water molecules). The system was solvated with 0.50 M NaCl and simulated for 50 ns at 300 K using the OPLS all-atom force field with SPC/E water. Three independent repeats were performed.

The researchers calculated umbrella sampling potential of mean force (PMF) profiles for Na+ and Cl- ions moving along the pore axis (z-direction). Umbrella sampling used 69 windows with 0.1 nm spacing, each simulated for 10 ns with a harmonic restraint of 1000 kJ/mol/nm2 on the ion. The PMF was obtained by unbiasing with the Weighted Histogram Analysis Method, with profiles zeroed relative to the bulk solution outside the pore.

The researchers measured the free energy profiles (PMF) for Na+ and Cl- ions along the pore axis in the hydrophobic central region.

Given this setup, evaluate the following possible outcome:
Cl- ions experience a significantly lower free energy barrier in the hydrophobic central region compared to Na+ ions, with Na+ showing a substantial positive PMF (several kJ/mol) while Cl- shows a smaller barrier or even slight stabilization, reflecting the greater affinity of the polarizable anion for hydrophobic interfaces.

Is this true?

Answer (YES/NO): NO